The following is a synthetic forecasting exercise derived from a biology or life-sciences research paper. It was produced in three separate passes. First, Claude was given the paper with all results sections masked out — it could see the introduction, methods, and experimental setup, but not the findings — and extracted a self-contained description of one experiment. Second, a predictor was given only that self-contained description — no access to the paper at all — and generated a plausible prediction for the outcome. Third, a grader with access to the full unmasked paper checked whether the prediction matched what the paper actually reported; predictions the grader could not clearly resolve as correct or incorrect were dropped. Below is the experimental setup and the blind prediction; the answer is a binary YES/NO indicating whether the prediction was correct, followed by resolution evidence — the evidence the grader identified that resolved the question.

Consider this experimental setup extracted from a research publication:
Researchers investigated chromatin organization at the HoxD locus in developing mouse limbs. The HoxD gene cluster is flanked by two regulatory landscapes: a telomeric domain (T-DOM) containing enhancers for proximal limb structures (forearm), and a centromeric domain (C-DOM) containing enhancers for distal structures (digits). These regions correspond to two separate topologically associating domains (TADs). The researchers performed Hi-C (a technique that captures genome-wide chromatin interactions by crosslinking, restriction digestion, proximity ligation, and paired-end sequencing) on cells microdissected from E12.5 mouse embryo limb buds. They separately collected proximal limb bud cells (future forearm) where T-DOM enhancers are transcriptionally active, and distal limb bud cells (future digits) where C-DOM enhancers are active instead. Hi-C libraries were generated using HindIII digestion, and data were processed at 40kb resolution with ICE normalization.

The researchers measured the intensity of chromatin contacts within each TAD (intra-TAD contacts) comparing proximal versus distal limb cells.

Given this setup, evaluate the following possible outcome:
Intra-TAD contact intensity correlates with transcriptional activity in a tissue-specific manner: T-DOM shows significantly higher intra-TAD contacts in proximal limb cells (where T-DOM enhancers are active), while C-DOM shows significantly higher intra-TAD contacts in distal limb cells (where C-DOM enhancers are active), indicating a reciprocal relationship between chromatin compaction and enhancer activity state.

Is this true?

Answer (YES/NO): NO